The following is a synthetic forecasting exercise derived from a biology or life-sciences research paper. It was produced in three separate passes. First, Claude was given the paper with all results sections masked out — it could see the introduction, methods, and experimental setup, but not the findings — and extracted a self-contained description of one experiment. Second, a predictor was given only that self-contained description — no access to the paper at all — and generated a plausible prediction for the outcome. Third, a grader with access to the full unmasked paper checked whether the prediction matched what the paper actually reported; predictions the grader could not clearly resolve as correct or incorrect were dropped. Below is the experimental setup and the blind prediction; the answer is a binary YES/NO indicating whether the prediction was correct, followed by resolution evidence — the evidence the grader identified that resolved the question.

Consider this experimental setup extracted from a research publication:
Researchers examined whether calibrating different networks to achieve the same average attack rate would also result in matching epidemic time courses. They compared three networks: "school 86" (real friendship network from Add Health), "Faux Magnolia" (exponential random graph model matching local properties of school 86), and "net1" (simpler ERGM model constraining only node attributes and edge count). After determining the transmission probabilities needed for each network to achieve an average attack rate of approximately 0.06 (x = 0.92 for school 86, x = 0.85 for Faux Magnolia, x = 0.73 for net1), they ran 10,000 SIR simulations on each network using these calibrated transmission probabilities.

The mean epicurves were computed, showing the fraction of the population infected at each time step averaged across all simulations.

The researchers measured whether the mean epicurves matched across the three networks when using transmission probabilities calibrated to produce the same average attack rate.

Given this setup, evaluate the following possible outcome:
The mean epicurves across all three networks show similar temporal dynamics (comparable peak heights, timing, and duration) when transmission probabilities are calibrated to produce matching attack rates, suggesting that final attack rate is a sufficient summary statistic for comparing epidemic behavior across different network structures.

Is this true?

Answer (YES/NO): NO